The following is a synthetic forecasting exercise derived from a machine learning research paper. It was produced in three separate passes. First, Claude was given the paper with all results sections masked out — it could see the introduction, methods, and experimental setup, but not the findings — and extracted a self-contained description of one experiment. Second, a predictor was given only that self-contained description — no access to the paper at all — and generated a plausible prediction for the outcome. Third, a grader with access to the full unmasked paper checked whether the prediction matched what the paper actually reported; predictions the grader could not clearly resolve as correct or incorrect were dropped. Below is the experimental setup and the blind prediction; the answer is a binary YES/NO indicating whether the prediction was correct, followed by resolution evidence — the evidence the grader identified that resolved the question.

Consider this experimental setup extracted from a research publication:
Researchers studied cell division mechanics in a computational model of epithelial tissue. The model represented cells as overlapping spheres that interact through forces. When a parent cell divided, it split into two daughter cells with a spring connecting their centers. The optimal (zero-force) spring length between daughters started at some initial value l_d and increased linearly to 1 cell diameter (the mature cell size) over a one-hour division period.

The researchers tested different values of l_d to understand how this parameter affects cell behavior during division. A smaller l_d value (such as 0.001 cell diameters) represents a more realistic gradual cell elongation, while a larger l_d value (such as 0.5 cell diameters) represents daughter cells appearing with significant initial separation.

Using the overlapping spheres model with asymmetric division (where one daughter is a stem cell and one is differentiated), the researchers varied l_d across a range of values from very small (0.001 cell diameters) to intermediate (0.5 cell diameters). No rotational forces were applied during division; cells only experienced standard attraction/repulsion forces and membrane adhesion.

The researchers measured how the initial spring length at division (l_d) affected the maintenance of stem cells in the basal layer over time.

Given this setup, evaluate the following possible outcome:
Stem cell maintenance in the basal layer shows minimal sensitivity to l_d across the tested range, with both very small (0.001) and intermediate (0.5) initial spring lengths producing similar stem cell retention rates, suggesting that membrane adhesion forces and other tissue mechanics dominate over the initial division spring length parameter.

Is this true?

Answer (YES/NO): NO